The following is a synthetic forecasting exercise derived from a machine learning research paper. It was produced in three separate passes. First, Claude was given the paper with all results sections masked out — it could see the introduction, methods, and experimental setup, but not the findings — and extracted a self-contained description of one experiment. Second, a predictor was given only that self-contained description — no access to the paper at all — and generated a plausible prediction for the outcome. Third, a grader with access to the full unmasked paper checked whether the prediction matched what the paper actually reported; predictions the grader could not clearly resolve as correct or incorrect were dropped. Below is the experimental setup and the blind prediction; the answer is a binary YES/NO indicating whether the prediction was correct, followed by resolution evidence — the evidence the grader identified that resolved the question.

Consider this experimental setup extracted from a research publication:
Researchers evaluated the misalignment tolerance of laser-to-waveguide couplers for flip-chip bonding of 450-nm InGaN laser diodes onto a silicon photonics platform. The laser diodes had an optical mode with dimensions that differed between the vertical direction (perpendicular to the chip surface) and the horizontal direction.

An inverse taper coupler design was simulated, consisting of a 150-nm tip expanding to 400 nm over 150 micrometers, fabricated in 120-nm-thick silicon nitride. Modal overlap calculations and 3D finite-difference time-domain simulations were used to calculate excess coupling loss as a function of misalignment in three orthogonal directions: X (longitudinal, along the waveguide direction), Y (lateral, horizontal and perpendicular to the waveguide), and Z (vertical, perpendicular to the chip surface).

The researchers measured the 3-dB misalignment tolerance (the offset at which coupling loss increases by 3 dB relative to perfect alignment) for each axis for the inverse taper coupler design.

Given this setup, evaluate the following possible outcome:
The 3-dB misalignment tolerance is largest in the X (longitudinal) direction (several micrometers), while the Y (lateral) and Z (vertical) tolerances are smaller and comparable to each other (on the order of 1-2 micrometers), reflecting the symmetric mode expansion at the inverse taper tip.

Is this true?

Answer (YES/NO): NO